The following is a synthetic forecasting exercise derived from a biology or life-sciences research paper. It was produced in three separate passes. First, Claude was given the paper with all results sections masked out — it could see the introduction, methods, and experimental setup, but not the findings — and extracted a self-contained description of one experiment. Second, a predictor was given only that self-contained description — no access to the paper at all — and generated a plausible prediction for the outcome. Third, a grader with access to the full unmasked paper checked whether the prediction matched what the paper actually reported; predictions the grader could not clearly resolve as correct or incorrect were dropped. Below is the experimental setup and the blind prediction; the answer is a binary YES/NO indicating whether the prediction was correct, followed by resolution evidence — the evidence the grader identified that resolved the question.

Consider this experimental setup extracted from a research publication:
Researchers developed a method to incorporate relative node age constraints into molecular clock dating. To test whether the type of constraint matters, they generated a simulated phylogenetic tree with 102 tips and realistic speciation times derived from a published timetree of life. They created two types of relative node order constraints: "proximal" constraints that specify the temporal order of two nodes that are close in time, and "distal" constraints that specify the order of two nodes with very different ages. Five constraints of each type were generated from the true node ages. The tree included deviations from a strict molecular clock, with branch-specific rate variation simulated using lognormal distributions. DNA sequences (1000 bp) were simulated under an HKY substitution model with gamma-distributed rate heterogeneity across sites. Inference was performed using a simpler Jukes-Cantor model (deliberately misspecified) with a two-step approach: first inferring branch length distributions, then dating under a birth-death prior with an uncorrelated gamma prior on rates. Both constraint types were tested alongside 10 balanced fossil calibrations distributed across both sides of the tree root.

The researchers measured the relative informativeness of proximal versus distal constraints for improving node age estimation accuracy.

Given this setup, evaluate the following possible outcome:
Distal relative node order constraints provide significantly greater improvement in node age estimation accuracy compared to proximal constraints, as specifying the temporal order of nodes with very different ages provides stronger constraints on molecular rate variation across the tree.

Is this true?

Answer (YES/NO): YES